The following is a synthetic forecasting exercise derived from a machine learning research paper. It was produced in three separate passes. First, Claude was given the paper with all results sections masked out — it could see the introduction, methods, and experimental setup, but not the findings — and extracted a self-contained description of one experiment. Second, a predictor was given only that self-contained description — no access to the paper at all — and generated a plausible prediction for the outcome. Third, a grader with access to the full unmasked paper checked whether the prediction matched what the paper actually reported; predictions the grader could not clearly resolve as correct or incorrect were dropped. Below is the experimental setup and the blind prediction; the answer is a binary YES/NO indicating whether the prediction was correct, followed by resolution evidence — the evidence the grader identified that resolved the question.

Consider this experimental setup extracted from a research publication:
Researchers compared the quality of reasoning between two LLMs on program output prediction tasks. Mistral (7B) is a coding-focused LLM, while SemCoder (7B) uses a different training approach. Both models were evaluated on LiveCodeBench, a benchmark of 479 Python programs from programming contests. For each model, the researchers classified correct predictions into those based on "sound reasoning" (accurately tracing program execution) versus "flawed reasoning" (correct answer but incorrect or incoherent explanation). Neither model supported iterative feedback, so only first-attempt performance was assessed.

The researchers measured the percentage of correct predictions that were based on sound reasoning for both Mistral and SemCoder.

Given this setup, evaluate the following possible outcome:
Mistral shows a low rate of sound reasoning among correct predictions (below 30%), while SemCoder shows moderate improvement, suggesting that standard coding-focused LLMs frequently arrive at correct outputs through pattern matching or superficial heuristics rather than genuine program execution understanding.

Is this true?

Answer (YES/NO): NO